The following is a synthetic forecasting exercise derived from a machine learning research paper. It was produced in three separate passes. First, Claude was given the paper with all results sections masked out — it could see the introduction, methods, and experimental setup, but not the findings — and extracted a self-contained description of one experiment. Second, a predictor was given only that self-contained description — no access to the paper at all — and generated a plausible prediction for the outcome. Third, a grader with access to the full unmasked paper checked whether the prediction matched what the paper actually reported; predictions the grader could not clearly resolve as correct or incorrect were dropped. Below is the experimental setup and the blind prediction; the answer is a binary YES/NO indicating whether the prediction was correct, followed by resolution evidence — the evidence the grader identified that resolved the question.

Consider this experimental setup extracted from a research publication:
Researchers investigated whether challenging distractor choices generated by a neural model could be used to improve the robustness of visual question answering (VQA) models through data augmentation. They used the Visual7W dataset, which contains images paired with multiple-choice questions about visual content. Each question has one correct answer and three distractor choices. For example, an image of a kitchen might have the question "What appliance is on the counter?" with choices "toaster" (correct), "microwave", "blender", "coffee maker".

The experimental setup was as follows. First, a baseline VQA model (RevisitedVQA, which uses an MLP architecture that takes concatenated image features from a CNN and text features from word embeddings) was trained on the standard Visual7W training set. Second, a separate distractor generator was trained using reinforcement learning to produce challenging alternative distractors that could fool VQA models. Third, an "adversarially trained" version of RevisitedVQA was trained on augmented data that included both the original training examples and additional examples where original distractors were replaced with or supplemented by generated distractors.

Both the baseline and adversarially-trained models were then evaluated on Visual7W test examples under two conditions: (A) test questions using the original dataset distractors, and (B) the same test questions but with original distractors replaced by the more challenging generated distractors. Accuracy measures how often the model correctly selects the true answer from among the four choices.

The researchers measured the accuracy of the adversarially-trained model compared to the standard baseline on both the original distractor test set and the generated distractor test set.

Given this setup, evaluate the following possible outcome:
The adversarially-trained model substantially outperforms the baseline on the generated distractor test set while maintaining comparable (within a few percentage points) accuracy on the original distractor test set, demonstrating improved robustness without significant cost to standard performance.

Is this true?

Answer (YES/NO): NO